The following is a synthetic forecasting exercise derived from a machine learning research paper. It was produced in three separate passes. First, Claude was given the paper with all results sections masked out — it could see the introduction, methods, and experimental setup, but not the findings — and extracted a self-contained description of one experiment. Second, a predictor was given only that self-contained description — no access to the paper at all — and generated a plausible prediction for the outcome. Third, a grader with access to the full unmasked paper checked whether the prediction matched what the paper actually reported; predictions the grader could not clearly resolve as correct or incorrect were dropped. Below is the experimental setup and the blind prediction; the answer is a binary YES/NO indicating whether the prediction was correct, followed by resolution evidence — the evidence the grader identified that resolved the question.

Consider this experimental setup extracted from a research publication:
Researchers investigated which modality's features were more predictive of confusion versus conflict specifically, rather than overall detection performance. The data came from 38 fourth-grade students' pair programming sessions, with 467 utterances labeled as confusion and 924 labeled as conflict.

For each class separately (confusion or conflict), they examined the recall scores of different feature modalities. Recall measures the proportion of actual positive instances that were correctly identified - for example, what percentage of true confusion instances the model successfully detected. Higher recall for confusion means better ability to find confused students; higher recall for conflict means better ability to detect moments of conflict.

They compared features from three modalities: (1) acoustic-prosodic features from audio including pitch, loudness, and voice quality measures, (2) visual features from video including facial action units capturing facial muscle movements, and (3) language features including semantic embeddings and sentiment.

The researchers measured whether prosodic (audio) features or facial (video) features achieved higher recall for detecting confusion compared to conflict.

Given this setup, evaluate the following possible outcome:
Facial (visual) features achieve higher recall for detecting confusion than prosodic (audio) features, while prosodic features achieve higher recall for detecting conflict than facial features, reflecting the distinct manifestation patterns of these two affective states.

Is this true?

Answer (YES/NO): NO